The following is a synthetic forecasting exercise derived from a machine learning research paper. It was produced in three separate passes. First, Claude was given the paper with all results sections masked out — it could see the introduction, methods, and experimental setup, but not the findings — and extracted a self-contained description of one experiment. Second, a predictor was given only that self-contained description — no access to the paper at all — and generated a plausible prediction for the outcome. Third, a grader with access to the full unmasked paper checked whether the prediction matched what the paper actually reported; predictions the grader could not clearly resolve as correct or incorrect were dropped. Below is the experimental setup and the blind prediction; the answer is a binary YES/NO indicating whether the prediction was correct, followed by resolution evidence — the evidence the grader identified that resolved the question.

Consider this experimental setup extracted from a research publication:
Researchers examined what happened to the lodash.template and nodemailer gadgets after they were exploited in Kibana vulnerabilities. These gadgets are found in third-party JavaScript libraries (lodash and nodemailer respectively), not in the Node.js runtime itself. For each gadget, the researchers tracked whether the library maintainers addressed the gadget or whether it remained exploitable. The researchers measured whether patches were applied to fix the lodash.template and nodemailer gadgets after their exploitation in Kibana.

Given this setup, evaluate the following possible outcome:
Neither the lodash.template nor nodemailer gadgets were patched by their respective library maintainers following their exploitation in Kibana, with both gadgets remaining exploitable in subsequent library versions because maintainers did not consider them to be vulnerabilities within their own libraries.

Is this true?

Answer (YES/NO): YES